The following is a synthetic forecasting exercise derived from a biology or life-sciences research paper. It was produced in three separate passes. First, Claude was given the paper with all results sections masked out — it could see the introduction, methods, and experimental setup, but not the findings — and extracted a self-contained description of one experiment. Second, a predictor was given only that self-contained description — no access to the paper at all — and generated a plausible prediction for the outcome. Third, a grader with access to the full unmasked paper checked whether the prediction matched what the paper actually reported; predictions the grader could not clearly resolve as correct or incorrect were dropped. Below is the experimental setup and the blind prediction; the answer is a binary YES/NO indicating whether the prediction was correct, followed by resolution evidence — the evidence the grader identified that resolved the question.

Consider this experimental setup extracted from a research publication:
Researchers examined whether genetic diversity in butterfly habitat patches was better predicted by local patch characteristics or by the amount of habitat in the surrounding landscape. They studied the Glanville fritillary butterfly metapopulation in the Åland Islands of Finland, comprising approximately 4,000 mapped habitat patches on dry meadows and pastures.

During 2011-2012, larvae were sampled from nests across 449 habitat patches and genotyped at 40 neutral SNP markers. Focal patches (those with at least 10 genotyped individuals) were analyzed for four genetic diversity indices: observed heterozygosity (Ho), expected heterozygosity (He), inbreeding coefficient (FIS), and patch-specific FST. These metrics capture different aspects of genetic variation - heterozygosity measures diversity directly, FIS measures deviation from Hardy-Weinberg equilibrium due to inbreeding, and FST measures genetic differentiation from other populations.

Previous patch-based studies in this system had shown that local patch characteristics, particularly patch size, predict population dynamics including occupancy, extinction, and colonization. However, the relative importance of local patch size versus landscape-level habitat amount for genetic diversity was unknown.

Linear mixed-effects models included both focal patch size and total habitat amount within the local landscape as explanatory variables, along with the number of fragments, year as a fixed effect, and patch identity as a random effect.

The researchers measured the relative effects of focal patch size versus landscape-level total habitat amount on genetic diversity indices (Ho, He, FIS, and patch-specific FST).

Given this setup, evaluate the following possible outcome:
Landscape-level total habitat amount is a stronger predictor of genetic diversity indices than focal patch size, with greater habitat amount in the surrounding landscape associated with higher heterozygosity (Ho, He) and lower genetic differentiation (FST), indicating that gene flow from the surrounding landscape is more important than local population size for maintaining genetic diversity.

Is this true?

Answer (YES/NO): YES